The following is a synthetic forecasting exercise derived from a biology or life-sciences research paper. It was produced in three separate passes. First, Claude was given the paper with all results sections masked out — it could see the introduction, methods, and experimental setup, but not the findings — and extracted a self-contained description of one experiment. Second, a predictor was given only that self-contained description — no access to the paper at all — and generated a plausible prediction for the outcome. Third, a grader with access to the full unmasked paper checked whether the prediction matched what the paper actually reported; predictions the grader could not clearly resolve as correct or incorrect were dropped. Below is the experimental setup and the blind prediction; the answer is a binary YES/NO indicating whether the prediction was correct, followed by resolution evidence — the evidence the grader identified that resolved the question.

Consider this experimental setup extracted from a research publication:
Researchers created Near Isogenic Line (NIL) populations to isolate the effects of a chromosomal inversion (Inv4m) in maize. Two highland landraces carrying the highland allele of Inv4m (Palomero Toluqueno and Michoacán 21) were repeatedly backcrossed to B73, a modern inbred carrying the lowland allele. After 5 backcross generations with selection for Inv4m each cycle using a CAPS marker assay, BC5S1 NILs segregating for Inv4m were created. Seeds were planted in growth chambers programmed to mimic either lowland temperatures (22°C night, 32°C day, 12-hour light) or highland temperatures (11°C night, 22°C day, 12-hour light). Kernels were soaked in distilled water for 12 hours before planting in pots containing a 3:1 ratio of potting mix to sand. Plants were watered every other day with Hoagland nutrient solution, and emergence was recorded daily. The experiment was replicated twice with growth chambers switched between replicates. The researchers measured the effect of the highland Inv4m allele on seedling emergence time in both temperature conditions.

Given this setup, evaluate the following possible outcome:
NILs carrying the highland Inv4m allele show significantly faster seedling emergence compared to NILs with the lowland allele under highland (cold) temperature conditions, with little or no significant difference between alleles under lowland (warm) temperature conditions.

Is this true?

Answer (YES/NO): YES